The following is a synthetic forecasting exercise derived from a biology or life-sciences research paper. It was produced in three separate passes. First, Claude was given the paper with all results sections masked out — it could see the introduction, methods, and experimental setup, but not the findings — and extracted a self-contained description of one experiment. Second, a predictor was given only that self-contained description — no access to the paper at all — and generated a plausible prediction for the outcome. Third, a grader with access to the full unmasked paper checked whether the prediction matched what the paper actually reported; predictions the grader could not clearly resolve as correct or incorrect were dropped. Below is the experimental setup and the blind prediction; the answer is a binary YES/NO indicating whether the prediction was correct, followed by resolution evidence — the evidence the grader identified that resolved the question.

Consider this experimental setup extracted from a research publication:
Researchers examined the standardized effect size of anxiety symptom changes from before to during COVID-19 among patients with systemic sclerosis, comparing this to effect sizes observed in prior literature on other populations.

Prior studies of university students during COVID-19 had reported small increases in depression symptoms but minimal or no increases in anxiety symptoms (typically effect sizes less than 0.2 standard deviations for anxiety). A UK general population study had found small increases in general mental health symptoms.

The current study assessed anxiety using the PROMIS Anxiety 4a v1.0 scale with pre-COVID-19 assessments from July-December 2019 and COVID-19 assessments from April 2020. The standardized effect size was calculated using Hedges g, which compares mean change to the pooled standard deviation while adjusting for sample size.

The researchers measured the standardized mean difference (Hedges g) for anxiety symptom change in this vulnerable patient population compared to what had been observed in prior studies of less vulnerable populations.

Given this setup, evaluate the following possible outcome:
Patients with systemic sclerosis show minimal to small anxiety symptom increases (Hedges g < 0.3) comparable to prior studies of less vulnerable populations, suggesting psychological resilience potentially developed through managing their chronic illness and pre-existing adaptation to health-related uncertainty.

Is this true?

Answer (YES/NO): NO